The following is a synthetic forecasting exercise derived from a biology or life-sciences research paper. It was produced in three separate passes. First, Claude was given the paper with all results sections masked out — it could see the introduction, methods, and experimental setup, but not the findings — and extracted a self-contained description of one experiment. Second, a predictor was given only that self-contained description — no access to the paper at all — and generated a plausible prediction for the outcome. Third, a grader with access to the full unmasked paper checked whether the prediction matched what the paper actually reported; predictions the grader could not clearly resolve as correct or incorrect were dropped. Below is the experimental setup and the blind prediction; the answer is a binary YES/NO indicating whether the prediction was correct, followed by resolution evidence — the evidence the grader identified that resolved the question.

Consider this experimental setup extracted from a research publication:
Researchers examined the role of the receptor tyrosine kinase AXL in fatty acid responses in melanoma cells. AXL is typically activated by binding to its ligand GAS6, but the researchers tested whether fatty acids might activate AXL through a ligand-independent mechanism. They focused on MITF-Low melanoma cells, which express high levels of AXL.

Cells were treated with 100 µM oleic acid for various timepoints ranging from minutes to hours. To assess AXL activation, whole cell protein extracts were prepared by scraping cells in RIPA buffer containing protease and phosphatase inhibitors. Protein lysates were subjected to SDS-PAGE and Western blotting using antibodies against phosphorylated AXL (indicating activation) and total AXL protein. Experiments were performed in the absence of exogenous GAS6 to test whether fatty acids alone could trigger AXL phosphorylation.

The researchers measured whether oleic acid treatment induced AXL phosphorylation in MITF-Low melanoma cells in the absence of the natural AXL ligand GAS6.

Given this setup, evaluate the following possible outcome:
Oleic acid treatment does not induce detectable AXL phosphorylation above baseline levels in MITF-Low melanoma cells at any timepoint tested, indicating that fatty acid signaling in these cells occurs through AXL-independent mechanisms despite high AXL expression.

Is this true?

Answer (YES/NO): NO